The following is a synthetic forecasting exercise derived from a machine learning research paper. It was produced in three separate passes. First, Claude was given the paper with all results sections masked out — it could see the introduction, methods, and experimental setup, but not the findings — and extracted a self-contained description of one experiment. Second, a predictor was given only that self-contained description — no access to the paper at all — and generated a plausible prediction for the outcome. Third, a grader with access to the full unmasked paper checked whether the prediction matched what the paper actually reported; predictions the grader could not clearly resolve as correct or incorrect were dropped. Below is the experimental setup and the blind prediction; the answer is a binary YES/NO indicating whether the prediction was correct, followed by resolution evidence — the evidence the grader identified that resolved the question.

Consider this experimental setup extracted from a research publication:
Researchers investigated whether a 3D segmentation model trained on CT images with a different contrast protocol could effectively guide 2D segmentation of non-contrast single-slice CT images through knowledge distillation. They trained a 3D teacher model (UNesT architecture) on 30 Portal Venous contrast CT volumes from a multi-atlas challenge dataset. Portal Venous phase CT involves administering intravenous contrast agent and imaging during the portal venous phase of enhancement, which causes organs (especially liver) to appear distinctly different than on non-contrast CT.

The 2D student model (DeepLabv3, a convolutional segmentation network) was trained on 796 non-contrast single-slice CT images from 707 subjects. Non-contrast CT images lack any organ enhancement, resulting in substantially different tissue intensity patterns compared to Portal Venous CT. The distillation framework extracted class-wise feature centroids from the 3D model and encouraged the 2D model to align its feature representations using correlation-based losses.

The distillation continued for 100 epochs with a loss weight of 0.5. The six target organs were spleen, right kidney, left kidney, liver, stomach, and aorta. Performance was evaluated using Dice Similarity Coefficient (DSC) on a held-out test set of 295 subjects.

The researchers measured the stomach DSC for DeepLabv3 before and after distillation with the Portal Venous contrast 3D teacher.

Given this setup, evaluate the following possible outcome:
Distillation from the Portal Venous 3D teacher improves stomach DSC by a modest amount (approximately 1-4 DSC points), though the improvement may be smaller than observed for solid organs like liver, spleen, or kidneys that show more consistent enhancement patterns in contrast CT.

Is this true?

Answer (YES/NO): NO